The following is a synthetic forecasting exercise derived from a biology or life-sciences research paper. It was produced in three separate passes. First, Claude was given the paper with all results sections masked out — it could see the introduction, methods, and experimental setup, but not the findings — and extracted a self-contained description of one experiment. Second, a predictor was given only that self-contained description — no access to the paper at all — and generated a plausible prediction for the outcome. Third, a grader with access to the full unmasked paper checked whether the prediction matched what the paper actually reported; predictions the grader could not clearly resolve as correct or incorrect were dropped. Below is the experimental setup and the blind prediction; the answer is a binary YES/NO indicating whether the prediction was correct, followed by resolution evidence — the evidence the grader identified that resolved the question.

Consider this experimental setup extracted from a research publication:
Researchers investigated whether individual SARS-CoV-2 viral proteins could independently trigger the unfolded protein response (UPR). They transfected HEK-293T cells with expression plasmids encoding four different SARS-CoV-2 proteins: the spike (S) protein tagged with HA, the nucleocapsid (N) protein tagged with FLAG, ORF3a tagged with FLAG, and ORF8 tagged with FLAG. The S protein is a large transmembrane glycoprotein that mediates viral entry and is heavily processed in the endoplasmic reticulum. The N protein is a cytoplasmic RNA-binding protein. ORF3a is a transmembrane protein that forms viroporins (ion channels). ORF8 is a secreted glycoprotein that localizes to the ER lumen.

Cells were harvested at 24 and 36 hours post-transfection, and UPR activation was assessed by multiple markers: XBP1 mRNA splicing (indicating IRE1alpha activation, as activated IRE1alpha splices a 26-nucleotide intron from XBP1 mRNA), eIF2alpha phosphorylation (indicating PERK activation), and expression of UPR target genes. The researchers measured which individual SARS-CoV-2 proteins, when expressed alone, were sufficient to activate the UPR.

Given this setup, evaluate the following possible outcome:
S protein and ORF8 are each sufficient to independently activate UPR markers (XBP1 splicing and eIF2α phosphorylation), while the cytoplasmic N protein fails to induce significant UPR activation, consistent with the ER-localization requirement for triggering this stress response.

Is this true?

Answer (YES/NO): NO